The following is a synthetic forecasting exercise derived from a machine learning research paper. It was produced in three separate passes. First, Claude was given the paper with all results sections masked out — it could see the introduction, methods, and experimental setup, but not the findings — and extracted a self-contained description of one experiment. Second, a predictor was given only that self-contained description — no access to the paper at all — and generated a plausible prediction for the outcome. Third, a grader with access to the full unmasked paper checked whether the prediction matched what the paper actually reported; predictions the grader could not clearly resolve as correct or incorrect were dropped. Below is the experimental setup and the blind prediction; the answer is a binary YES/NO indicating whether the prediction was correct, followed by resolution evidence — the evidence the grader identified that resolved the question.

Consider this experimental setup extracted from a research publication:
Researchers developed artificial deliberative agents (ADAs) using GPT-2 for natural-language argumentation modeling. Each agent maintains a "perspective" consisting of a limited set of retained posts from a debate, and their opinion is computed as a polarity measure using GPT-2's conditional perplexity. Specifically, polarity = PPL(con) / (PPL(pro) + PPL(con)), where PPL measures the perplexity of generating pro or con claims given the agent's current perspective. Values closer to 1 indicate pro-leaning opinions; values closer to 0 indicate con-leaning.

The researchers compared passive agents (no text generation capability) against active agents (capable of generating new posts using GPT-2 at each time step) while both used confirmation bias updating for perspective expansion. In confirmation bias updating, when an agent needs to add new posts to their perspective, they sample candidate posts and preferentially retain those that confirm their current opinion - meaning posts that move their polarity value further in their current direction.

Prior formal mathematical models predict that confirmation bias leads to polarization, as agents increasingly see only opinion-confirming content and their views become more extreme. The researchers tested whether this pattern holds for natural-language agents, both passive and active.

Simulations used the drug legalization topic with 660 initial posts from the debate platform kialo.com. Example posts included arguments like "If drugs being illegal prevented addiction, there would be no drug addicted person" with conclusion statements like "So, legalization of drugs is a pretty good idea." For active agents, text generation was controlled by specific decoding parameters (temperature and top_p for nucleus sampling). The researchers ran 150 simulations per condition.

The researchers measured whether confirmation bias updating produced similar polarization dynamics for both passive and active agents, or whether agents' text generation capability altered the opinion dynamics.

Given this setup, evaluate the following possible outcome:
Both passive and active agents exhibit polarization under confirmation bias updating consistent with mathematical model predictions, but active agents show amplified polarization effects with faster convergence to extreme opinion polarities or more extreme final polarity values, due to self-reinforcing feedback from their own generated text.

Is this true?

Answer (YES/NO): NO